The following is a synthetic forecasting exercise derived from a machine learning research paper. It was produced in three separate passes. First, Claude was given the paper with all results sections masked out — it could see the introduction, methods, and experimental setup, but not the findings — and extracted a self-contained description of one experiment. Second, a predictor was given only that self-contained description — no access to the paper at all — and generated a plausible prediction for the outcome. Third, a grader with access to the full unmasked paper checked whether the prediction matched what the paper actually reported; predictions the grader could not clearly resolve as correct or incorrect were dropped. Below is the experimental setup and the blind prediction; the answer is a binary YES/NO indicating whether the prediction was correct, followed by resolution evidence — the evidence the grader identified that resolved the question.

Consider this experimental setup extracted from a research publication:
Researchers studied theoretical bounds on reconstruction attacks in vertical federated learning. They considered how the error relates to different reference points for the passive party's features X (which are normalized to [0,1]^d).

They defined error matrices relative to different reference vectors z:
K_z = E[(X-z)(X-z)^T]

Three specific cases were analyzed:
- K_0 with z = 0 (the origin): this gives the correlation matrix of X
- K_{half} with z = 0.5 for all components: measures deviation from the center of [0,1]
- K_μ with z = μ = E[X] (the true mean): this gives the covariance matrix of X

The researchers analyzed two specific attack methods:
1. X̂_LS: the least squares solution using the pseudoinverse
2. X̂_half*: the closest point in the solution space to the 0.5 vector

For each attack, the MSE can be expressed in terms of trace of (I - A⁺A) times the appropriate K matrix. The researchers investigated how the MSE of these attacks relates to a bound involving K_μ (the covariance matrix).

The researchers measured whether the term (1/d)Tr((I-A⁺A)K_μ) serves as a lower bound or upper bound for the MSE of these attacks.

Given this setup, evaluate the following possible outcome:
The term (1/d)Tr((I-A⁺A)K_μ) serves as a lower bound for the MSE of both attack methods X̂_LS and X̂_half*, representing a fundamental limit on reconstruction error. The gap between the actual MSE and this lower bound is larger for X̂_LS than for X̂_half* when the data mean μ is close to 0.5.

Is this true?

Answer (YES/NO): YES